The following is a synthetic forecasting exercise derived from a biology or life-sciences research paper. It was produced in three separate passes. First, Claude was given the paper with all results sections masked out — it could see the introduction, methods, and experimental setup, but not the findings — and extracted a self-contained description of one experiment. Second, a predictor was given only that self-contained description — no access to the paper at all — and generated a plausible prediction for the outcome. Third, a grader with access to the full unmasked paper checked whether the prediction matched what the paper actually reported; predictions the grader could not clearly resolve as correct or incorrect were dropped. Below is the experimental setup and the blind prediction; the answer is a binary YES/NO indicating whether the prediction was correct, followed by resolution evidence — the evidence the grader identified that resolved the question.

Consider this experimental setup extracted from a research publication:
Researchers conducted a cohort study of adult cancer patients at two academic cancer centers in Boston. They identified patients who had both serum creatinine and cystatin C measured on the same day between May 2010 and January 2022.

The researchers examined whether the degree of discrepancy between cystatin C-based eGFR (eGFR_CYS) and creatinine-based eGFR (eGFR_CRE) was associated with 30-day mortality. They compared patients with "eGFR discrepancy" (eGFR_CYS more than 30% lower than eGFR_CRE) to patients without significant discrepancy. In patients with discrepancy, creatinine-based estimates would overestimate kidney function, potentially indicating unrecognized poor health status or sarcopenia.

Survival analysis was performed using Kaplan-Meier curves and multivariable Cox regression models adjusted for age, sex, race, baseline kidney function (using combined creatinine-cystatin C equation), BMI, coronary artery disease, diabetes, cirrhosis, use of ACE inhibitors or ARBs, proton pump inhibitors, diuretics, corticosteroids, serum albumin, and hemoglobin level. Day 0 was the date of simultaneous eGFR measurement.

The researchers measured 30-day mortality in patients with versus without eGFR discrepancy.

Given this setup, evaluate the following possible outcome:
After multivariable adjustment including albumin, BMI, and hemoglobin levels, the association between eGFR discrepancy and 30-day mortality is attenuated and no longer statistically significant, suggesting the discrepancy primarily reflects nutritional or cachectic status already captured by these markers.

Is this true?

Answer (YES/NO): NO